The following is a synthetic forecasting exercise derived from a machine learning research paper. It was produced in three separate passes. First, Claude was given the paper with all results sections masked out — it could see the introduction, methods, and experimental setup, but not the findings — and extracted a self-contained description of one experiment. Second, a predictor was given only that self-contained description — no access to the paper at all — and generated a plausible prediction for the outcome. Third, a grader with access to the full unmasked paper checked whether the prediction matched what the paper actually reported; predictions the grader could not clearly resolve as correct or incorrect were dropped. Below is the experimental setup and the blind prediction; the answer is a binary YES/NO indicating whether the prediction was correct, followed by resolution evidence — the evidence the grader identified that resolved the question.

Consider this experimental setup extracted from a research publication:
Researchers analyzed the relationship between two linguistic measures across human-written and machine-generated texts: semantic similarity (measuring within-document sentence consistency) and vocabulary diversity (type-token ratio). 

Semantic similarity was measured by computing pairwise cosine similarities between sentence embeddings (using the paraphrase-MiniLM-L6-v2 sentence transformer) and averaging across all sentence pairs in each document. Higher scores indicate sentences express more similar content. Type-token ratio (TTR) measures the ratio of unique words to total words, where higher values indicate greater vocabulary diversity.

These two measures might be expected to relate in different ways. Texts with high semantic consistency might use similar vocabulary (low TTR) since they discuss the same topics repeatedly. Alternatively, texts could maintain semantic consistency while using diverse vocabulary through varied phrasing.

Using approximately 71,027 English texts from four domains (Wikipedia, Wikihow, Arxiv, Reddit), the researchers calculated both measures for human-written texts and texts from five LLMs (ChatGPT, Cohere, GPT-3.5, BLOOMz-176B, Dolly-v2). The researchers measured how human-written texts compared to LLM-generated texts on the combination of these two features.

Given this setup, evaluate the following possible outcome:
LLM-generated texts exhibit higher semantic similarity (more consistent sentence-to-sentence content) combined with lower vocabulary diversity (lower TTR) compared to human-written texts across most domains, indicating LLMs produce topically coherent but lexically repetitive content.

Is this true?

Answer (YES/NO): NO